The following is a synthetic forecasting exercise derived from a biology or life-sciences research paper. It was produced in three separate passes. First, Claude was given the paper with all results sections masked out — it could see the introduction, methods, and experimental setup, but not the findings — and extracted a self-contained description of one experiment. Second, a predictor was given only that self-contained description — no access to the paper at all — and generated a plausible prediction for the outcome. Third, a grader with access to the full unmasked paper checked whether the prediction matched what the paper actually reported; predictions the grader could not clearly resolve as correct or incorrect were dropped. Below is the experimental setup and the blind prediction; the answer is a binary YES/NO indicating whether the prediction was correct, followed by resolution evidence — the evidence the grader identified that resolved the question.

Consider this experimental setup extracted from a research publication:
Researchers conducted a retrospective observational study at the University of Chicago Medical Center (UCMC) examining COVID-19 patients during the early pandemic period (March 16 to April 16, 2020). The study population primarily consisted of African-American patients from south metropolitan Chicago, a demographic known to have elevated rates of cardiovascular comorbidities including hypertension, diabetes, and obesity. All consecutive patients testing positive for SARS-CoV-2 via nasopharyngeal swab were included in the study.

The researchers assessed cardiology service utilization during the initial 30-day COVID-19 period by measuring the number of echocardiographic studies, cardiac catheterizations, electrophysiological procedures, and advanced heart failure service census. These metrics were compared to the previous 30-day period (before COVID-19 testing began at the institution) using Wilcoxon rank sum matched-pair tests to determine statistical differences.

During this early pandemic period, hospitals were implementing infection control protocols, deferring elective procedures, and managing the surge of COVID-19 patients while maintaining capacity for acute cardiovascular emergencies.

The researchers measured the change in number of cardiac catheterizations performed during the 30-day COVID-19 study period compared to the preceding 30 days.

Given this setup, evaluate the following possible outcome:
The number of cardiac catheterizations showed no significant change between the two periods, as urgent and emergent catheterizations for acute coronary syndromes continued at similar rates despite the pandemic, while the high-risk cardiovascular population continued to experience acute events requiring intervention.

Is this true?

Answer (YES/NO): NO